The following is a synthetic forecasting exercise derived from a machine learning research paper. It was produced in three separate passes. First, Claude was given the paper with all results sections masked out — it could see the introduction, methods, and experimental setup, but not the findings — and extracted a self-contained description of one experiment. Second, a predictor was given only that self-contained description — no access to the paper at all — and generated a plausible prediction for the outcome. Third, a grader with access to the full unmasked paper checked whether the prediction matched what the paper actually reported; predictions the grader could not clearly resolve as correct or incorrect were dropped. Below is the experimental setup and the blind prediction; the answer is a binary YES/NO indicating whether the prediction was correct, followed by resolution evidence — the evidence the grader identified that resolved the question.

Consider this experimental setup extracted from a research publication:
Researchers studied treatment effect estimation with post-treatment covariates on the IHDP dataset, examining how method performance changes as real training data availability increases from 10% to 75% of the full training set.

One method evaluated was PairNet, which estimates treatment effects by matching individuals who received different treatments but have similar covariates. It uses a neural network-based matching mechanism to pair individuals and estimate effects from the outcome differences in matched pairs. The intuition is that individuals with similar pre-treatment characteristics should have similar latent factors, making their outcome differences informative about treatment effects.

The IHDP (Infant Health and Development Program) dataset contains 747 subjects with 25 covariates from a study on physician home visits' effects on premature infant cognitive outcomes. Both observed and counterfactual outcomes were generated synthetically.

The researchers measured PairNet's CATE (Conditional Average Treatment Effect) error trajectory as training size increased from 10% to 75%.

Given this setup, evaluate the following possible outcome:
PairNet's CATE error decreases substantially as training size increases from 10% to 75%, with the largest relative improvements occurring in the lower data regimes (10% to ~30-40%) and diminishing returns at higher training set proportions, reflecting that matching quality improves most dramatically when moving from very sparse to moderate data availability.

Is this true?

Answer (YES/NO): YES